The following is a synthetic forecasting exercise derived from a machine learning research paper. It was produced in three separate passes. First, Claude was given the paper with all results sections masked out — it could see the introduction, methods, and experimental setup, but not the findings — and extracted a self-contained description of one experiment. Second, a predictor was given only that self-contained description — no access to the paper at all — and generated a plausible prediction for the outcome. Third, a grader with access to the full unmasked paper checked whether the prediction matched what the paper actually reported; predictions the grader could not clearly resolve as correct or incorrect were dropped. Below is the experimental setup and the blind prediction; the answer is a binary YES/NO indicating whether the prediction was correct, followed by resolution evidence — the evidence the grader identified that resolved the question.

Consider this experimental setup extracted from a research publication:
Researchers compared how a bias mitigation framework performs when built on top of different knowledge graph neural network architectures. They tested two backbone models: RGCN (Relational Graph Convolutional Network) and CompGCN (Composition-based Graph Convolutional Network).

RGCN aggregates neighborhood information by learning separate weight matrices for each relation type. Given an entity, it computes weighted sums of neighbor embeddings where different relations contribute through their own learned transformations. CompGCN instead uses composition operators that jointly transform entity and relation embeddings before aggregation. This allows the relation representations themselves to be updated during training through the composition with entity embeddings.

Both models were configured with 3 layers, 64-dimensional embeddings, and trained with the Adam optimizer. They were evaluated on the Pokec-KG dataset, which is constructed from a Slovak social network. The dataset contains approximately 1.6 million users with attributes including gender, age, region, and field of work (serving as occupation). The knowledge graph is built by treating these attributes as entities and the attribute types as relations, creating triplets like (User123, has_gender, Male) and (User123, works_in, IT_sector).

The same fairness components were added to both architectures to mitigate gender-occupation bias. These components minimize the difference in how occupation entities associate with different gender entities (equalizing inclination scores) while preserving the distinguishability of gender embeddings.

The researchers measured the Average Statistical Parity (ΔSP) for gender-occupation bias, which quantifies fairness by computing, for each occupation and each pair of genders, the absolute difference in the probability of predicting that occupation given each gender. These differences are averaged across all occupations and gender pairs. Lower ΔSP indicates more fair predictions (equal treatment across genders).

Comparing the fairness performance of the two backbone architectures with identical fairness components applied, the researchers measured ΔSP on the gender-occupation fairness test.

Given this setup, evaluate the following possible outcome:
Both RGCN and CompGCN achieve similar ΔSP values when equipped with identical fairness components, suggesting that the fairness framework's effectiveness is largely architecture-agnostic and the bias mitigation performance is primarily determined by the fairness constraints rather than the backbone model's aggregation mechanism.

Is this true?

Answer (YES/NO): NO